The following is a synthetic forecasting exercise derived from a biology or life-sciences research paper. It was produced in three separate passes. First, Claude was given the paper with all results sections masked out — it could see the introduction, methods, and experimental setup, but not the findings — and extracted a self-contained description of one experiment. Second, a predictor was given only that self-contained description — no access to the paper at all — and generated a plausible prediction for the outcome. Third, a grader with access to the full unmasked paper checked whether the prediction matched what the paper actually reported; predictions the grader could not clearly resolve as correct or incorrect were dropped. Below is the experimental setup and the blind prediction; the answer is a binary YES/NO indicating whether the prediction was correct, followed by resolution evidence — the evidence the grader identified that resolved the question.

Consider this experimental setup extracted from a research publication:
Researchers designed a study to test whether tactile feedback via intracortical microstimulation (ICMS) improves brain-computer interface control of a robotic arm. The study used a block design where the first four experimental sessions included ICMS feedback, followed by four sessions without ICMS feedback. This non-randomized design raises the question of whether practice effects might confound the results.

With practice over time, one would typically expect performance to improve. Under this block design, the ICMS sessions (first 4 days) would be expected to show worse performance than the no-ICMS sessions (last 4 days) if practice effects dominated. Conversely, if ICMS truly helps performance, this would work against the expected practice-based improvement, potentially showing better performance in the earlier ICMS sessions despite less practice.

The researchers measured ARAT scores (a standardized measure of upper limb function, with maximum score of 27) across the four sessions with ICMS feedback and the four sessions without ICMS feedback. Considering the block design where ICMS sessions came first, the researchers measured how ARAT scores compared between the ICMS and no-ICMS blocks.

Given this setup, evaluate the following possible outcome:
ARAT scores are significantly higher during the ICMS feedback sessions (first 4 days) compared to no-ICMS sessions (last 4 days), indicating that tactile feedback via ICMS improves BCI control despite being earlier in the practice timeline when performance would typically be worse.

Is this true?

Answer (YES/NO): YES